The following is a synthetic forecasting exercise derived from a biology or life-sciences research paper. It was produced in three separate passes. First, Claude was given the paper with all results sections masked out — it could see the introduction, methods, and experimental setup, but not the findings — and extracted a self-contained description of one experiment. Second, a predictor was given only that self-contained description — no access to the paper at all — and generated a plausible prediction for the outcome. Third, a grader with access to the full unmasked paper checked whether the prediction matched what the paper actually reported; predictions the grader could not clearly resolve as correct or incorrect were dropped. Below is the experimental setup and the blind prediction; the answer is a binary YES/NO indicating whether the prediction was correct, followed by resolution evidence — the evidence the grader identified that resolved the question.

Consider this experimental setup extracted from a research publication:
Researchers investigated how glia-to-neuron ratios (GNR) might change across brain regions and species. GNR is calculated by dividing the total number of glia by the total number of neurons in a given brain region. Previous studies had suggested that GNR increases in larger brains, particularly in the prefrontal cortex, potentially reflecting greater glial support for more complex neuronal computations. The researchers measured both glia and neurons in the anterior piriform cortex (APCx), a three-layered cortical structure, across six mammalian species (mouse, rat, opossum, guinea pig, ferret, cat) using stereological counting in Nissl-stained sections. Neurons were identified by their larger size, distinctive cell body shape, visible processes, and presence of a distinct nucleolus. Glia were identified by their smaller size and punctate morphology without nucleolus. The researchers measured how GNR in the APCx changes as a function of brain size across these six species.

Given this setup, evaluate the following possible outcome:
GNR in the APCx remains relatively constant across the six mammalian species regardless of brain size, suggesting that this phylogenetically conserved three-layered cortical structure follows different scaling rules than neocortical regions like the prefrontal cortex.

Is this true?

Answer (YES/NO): NO